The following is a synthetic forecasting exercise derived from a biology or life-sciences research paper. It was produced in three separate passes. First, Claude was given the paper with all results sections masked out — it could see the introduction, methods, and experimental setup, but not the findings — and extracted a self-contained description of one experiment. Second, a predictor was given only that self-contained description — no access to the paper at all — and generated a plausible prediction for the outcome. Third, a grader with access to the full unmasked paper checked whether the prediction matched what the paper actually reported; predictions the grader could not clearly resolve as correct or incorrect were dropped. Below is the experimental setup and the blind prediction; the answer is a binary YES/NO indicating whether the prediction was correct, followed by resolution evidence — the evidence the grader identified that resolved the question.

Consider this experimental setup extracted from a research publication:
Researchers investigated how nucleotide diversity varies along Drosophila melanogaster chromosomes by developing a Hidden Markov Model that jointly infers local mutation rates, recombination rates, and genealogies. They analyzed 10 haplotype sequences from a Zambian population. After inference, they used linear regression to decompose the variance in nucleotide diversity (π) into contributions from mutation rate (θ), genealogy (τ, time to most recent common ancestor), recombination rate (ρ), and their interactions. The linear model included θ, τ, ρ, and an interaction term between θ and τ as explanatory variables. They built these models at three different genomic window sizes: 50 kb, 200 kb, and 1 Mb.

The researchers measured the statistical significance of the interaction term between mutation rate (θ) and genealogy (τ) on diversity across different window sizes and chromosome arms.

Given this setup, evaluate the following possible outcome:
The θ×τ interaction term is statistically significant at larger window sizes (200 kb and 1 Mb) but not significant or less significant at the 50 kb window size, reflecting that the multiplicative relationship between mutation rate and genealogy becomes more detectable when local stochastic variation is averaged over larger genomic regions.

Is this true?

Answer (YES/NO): NO